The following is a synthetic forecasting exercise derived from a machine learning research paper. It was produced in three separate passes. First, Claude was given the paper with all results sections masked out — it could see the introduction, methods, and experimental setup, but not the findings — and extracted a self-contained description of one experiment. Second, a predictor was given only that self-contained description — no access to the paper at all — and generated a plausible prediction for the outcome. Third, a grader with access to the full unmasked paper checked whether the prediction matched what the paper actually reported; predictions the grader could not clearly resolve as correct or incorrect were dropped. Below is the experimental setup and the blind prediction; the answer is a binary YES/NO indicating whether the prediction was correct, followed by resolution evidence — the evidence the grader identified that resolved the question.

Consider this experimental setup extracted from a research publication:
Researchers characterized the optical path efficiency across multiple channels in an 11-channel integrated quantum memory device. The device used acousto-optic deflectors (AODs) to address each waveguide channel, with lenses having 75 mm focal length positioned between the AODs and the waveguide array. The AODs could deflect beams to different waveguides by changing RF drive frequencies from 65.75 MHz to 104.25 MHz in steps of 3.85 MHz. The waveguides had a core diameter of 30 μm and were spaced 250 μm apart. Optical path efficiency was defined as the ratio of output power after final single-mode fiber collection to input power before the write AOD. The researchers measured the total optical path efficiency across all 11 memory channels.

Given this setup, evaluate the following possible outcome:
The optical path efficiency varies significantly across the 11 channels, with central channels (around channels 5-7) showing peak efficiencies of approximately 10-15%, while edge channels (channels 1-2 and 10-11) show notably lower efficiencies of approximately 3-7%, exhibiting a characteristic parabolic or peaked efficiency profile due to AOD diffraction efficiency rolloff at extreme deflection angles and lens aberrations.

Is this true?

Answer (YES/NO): NO